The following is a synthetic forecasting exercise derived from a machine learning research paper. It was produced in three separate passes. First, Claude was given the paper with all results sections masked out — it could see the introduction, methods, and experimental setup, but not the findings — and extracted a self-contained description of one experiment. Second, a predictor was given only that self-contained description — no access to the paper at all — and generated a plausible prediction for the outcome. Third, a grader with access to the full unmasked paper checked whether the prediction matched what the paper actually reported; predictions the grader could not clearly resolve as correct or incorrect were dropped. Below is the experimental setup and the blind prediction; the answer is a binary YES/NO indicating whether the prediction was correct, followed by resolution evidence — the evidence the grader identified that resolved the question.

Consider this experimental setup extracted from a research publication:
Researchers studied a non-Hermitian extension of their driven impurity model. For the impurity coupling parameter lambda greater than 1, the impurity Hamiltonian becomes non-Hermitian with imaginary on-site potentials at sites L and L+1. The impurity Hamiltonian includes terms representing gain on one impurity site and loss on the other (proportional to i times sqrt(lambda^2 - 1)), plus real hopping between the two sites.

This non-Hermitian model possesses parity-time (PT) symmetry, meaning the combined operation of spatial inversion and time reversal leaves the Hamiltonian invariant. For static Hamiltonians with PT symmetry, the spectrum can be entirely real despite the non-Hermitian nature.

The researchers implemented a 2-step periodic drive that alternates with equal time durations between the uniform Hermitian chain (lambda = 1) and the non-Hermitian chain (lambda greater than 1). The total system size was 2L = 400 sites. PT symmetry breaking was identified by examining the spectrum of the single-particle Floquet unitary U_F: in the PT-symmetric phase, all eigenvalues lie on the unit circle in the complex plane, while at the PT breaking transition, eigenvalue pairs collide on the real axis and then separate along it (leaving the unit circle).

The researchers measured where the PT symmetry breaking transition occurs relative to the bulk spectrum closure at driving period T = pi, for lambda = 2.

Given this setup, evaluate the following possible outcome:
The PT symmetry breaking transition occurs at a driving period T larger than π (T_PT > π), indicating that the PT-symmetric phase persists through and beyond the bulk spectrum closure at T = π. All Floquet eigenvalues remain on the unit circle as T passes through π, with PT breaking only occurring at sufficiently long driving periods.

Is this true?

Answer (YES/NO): NO